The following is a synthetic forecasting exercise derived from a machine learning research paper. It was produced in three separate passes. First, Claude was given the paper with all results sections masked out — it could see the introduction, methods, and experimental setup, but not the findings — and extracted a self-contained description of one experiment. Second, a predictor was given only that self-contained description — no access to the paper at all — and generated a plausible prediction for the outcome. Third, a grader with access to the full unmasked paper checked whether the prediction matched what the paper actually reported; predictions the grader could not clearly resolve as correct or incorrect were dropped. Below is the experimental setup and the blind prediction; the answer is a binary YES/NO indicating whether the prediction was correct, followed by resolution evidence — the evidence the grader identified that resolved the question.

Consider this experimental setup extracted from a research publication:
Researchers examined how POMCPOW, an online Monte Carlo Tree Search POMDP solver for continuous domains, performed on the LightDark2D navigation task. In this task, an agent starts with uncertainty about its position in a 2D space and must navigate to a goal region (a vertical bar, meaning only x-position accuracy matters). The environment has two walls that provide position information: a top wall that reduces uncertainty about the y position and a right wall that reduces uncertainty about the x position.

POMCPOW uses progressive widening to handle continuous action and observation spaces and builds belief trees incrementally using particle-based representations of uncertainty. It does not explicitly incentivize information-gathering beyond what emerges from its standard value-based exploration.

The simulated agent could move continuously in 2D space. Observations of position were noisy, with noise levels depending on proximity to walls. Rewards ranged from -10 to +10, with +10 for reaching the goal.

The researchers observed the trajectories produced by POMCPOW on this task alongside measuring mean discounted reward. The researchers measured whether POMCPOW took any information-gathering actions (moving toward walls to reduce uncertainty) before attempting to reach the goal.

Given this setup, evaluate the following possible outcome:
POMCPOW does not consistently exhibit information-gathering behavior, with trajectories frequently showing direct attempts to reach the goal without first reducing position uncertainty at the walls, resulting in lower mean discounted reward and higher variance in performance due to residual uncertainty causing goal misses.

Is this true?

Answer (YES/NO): NO